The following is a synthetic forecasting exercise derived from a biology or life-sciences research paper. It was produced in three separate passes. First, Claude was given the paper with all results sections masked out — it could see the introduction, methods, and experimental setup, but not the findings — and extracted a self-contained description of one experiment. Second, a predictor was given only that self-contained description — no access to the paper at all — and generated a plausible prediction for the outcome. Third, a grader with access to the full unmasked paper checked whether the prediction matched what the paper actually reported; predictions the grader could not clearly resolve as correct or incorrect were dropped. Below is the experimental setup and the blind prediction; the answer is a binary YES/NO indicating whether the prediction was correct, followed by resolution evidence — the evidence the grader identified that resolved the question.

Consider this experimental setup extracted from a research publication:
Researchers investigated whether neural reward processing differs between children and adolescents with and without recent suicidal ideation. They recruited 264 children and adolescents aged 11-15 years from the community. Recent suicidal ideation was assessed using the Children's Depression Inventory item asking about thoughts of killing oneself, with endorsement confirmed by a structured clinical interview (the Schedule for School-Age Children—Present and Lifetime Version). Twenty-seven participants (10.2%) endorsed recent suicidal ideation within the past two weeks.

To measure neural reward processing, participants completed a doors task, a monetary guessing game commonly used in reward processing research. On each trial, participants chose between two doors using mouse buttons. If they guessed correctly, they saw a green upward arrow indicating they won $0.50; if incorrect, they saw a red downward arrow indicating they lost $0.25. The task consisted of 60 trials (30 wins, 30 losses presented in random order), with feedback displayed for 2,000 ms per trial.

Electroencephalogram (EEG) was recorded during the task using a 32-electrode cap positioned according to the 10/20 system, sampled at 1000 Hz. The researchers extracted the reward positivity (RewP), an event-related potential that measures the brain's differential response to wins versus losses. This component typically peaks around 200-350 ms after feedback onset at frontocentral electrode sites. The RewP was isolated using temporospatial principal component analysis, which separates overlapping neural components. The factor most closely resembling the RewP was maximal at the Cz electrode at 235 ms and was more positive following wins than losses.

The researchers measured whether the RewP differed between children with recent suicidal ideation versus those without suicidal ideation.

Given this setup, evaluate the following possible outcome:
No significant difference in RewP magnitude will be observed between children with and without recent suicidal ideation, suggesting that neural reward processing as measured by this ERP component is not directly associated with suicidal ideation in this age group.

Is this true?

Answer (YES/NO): YES